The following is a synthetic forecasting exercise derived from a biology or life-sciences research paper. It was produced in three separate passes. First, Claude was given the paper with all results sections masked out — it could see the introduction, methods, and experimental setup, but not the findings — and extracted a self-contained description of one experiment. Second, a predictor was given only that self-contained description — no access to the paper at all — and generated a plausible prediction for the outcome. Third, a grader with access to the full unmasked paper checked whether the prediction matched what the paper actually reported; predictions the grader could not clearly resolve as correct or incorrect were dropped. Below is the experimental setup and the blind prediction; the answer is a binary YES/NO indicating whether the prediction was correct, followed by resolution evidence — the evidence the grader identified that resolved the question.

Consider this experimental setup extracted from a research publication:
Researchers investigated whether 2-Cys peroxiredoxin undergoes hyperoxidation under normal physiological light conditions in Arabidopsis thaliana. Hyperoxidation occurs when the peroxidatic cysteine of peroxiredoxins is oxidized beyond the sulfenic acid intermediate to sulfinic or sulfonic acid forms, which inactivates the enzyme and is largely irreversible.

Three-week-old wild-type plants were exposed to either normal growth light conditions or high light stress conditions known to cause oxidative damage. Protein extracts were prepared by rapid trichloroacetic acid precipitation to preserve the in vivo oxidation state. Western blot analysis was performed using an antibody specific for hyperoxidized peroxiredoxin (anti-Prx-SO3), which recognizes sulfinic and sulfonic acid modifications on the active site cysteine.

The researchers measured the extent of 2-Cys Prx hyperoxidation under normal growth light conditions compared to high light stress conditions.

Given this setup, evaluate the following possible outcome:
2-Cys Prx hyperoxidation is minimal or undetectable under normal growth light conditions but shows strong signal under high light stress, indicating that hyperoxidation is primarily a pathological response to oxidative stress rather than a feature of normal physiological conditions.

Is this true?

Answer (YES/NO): NO